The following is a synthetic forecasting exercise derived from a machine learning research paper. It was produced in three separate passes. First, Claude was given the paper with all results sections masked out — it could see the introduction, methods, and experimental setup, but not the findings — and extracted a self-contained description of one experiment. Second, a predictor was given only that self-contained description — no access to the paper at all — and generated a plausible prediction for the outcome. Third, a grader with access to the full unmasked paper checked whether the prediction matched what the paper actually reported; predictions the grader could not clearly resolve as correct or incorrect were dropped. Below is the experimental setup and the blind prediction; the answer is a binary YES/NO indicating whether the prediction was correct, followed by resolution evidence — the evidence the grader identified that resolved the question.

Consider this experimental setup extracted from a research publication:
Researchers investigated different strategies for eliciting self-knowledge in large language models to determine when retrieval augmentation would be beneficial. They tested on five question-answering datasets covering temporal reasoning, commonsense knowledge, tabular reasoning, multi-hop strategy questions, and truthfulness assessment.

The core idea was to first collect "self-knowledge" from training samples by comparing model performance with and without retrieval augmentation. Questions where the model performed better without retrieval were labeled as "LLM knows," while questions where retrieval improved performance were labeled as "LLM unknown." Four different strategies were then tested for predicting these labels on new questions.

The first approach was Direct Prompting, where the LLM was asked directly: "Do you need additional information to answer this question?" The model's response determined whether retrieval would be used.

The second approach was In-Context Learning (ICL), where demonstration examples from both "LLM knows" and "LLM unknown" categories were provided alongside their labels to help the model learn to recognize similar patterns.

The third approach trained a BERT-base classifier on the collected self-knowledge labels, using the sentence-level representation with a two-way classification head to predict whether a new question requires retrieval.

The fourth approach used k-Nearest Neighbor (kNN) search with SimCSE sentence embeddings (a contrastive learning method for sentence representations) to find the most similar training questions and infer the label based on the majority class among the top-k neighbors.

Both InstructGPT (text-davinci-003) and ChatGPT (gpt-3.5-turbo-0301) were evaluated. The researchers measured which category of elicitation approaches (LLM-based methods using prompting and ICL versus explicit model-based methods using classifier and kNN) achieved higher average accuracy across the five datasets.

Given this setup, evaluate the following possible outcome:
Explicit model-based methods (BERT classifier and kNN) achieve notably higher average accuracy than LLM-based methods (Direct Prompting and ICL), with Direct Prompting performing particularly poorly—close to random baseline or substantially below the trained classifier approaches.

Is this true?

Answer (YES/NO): NO